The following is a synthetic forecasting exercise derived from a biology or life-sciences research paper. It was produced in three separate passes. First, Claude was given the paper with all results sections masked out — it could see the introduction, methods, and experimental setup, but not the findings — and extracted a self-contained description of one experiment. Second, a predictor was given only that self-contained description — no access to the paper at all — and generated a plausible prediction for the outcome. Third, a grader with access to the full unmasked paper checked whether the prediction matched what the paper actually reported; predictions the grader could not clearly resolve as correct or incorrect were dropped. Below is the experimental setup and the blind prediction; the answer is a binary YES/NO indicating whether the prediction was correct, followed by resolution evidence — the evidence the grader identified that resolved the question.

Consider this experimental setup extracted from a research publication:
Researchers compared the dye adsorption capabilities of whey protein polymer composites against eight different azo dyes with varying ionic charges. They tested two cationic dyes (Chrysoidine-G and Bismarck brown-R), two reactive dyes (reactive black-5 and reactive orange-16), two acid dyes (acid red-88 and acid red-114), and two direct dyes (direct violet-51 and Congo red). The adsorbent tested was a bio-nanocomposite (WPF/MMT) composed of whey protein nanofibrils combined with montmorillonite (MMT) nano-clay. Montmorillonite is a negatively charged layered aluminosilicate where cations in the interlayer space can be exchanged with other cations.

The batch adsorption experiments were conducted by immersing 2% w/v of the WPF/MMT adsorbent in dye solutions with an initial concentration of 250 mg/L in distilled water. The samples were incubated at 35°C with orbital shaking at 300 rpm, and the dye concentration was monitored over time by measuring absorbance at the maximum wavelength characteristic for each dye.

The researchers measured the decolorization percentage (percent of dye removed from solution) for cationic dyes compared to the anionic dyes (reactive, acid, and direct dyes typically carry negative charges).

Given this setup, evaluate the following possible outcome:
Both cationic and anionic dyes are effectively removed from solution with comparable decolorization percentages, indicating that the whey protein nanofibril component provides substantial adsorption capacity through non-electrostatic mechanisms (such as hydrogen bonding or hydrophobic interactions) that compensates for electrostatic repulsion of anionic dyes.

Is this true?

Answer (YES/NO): NO